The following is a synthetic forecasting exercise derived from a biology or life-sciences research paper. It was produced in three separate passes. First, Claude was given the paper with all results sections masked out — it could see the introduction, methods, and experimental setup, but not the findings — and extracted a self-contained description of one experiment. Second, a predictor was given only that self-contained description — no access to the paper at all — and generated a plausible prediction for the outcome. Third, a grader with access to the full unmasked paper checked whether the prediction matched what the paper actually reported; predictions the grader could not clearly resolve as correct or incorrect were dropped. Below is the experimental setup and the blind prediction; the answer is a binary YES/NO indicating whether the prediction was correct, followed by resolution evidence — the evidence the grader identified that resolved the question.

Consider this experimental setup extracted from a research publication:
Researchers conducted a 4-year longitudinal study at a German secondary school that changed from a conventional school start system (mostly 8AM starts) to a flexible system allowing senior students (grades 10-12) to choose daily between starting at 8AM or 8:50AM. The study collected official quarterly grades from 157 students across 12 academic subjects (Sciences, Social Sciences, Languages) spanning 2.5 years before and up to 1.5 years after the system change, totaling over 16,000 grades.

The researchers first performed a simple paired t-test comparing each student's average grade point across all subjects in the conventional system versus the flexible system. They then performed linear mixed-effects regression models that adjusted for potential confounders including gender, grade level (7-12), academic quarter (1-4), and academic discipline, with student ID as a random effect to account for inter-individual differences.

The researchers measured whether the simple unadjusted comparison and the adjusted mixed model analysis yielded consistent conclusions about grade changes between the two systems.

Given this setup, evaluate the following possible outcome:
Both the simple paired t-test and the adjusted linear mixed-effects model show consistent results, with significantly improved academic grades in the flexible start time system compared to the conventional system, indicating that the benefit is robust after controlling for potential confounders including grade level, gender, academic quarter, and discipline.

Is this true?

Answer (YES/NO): NO